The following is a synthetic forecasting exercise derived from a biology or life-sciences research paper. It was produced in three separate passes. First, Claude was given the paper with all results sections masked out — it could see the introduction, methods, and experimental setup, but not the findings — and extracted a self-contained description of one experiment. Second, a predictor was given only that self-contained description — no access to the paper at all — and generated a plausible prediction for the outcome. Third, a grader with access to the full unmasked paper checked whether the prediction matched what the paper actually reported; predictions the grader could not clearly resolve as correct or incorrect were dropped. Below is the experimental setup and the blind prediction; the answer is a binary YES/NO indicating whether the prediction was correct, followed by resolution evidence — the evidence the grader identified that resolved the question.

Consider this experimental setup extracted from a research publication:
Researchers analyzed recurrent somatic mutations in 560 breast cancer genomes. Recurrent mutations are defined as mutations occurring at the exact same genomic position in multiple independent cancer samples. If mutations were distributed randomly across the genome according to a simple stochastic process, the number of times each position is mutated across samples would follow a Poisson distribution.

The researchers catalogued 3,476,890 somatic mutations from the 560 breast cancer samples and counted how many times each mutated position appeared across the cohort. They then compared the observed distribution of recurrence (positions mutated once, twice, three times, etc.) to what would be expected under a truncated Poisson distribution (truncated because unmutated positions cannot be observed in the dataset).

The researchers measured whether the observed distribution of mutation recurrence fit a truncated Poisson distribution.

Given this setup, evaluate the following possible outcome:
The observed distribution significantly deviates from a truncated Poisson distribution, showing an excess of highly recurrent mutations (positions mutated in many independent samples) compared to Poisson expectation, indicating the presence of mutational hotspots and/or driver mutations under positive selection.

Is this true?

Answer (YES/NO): YES